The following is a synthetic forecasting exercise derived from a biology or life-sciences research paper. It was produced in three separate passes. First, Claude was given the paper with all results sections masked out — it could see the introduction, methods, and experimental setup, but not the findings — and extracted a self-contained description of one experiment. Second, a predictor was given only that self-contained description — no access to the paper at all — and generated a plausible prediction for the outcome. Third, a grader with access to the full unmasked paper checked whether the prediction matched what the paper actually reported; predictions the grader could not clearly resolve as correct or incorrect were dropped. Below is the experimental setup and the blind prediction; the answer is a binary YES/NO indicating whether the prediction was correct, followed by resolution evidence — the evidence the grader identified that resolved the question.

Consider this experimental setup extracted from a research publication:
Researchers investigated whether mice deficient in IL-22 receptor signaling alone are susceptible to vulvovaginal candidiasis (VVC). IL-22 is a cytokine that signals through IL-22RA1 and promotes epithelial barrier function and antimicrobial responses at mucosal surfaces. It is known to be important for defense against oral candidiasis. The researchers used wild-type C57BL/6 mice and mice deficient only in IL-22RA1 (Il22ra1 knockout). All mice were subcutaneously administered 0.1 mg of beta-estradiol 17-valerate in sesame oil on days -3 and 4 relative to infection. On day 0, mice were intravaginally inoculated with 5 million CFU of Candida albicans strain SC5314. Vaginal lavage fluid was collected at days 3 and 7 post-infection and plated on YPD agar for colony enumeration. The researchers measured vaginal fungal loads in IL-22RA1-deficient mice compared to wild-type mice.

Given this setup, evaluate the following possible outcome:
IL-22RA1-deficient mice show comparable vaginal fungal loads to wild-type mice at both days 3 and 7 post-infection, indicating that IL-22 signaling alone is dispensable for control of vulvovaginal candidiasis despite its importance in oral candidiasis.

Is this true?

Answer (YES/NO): YES